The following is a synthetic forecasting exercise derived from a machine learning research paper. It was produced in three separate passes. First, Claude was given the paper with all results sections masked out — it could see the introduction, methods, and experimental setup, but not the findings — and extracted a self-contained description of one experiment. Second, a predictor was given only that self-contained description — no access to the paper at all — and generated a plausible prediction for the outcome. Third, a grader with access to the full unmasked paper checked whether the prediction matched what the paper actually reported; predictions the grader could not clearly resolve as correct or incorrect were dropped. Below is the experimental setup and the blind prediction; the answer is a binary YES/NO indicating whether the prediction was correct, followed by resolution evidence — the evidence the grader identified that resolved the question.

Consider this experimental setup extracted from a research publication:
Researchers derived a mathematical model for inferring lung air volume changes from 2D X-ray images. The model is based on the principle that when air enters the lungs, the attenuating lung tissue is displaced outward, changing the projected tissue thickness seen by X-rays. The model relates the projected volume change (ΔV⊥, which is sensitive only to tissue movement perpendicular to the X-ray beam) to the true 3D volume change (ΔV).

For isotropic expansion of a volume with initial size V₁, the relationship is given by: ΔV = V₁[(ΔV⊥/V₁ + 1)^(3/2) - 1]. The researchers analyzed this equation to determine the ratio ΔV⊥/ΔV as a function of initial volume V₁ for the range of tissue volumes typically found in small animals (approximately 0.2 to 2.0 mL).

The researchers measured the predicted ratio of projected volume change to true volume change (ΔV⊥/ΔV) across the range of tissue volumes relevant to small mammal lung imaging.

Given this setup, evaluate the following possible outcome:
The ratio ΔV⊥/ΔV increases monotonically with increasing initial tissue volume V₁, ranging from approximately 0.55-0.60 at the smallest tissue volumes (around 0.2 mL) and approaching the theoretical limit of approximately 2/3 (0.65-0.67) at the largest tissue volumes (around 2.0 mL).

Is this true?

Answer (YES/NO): NO